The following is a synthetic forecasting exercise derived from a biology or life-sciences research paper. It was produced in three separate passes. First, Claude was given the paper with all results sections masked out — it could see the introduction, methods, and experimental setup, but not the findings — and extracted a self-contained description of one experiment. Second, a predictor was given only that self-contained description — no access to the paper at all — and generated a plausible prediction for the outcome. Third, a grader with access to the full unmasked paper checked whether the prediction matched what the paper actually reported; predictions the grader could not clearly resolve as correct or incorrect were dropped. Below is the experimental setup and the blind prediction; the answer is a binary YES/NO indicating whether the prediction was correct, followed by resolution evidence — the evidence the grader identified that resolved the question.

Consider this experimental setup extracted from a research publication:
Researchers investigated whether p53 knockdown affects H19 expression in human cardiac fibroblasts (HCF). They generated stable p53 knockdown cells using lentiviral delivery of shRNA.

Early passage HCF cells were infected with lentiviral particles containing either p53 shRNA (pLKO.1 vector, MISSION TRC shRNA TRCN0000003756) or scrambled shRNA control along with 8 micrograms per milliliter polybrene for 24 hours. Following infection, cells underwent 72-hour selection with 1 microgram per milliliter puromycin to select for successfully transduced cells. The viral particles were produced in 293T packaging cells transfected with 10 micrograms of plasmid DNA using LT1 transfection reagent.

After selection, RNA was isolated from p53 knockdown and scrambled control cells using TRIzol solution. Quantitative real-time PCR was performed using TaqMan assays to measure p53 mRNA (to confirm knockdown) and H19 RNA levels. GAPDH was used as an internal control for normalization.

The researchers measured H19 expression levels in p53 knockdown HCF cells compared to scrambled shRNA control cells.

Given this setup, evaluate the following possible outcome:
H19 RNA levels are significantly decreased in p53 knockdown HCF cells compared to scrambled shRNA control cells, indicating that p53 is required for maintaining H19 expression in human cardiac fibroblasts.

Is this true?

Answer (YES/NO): NO